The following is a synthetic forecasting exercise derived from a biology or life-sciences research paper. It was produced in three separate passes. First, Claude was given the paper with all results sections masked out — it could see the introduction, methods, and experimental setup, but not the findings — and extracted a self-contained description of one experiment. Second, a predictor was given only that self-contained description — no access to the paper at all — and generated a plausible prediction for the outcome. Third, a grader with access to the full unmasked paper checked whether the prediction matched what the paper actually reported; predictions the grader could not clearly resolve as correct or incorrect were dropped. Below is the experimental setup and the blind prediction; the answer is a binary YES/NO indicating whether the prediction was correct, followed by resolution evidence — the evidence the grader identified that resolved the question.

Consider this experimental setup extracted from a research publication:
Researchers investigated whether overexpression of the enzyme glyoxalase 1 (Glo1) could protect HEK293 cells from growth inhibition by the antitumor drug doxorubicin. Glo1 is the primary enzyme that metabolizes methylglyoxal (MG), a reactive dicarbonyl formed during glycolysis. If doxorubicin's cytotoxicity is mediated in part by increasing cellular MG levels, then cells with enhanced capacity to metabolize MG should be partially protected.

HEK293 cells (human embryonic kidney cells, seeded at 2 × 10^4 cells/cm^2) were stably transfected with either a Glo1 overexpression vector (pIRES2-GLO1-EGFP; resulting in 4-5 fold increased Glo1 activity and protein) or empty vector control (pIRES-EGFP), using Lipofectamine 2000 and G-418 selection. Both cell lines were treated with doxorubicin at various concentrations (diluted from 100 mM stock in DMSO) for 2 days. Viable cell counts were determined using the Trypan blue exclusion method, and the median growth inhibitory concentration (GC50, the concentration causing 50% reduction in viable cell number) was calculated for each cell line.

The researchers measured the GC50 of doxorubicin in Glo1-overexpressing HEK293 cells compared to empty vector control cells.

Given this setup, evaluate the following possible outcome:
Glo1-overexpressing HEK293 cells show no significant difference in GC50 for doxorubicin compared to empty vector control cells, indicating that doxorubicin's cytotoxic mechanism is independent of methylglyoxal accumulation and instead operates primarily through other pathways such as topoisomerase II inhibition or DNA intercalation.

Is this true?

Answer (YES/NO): NO